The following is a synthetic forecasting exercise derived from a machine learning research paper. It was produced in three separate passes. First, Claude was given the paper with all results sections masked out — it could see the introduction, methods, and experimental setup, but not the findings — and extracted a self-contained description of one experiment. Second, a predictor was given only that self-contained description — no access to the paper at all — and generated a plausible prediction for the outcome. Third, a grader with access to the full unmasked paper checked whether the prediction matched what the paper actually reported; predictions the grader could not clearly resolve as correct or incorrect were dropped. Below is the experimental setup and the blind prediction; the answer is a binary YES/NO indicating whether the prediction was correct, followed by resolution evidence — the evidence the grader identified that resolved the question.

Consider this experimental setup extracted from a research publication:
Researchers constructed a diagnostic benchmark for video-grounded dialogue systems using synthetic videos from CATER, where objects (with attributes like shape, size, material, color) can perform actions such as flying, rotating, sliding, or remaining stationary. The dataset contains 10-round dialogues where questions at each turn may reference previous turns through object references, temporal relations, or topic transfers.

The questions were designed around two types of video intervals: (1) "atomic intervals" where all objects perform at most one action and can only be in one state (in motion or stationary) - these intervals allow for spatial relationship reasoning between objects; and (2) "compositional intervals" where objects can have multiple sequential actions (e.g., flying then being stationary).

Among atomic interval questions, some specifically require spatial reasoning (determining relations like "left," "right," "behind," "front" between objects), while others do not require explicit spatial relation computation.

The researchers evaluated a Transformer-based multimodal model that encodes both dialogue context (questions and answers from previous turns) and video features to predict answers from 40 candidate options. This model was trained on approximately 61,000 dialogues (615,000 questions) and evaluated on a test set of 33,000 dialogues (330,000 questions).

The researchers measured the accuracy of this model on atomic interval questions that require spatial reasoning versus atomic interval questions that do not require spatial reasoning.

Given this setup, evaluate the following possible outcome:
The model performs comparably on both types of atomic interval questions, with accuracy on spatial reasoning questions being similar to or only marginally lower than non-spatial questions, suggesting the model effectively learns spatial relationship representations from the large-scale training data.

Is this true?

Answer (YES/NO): NO